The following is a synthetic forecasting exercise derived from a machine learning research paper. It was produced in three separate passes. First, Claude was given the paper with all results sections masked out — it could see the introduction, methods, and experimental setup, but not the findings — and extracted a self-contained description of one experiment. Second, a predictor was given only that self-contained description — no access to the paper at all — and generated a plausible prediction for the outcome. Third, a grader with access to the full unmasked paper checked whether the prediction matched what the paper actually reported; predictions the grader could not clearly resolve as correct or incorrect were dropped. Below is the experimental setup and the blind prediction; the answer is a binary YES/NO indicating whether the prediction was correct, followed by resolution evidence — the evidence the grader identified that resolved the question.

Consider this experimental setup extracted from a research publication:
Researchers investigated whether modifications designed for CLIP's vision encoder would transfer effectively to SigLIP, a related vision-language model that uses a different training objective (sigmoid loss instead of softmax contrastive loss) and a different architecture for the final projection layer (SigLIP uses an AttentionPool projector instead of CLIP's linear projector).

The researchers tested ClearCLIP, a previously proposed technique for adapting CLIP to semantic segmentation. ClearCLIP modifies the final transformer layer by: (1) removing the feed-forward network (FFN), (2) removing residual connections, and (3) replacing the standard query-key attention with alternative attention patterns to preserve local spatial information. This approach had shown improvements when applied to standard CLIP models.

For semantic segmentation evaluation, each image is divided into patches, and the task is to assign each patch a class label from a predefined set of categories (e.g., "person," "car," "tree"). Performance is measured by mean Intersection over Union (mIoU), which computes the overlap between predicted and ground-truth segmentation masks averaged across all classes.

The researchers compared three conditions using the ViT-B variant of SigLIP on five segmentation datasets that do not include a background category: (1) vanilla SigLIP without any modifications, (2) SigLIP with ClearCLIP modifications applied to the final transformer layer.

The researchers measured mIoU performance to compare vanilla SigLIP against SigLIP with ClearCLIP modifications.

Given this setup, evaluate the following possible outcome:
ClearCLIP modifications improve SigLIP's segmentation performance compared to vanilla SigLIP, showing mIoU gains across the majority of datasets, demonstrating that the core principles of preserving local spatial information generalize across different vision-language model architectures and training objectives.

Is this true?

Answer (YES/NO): NO